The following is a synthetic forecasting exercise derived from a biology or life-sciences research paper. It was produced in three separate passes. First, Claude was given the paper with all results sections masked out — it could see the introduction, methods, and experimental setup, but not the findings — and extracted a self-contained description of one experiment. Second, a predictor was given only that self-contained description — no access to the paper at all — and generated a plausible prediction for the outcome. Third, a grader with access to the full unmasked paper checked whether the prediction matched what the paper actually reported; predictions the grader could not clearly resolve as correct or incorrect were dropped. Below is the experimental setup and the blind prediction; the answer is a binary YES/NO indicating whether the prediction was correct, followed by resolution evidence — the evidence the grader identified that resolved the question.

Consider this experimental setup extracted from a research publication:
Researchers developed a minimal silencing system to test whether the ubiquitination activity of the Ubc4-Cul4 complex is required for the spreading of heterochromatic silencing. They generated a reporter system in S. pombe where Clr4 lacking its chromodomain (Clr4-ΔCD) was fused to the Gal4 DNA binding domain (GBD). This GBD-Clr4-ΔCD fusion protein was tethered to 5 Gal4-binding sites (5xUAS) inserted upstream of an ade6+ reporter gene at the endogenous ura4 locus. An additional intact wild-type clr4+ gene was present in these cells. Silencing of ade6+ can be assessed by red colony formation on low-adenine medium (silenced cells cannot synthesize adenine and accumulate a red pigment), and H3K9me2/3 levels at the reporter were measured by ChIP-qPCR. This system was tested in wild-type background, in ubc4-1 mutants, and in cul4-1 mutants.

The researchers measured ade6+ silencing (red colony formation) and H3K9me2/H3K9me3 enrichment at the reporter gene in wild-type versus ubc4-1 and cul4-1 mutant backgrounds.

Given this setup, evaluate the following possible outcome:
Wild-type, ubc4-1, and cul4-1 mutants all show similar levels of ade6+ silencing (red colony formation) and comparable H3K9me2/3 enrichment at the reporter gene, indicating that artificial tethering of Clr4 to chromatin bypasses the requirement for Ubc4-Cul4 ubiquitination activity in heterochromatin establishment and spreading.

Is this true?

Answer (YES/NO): NO